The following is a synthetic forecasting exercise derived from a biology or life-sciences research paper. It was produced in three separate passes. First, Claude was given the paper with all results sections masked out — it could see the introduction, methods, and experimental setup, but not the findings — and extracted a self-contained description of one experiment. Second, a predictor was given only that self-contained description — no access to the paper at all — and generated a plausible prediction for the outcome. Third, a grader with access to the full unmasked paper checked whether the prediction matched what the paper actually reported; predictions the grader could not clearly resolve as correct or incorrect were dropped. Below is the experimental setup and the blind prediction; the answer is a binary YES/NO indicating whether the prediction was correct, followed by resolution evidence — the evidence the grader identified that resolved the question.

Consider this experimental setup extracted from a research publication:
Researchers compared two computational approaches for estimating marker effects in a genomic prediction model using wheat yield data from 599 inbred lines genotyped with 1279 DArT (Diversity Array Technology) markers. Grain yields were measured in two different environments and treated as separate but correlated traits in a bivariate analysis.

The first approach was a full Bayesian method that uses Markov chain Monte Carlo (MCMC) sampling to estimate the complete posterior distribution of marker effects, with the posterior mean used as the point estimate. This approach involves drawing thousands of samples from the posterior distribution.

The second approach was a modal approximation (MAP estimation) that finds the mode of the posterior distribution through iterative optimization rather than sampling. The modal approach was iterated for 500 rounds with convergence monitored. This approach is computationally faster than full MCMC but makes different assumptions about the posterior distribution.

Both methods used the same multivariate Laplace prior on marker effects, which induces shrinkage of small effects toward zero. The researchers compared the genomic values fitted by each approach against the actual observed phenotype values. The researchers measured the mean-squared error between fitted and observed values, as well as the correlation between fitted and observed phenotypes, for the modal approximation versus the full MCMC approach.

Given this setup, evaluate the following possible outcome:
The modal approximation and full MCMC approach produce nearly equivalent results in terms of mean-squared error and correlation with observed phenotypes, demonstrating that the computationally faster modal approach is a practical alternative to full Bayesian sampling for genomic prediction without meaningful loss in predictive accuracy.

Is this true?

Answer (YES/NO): NO